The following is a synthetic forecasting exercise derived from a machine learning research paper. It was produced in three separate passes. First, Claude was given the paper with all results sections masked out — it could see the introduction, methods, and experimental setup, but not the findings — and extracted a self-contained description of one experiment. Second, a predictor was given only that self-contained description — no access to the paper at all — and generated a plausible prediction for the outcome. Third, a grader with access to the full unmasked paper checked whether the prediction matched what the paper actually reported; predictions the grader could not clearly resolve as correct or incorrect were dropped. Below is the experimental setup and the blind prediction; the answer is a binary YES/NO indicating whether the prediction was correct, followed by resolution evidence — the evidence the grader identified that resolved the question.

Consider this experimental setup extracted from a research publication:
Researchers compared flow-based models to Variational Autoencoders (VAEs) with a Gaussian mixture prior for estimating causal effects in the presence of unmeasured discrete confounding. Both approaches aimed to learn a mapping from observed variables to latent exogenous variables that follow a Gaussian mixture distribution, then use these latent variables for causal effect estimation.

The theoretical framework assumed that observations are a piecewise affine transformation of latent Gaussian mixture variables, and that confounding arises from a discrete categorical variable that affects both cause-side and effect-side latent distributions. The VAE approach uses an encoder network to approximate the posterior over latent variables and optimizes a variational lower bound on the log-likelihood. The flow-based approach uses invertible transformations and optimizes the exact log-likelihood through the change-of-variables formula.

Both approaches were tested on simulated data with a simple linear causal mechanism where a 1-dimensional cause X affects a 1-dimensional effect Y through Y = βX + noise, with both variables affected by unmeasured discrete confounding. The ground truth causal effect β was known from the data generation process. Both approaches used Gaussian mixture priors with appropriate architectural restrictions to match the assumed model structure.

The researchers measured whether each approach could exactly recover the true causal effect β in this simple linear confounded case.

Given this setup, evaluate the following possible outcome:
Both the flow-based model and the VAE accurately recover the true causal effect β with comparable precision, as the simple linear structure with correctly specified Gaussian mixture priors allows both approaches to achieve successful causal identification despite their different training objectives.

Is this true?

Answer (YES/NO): NO